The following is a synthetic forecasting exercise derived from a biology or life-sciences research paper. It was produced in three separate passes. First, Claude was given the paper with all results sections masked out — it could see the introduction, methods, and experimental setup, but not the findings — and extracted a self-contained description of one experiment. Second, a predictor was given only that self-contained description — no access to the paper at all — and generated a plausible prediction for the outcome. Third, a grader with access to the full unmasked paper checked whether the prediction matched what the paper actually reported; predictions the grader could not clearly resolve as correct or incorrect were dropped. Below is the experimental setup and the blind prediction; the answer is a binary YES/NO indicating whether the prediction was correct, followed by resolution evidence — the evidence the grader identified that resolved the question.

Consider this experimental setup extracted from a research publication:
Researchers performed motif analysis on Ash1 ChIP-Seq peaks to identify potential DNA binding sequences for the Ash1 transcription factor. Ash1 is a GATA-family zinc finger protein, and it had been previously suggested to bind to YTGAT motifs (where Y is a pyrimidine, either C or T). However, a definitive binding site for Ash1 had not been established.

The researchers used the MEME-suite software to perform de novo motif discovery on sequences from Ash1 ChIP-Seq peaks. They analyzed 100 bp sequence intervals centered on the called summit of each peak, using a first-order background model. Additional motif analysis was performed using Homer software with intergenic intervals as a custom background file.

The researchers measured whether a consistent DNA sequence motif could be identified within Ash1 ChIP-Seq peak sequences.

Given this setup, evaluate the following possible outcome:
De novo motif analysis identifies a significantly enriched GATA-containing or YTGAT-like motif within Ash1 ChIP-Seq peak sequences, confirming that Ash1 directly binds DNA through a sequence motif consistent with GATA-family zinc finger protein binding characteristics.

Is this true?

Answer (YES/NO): NO